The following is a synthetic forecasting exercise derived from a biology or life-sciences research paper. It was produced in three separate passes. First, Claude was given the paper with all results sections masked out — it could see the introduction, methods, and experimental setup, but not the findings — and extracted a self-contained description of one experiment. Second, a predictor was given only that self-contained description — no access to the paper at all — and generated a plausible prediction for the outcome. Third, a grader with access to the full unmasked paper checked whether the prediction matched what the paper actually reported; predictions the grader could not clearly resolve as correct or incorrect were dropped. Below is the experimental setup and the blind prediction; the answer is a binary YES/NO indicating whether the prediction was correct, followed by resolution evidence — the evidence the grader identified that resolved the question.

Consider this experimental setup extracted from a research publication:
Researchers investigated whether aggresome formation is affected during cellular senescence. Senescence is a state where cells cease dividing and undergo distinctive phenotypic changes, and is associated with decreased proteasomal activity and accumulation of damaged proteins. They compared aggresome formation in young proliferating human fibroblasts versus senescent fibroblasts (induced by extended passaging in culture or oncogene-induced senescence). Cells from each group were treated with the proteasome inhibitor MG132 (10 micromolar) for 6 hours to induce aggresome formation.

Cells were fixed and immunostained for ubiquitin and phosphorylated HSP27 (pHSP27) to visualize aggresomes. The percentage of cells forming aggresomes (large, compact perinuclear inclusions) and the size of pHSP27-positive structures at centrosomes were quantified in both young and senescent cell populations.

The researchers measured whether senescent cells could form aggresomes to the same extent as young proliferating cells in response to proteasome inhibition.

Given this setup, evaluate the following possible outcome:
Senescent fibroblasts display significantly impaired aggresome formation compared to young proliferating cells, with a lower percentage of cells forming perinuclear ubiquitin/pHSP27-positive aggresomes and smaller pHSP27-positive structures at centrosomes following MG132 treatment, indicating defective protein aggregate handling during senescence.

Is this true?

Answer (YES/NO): NO